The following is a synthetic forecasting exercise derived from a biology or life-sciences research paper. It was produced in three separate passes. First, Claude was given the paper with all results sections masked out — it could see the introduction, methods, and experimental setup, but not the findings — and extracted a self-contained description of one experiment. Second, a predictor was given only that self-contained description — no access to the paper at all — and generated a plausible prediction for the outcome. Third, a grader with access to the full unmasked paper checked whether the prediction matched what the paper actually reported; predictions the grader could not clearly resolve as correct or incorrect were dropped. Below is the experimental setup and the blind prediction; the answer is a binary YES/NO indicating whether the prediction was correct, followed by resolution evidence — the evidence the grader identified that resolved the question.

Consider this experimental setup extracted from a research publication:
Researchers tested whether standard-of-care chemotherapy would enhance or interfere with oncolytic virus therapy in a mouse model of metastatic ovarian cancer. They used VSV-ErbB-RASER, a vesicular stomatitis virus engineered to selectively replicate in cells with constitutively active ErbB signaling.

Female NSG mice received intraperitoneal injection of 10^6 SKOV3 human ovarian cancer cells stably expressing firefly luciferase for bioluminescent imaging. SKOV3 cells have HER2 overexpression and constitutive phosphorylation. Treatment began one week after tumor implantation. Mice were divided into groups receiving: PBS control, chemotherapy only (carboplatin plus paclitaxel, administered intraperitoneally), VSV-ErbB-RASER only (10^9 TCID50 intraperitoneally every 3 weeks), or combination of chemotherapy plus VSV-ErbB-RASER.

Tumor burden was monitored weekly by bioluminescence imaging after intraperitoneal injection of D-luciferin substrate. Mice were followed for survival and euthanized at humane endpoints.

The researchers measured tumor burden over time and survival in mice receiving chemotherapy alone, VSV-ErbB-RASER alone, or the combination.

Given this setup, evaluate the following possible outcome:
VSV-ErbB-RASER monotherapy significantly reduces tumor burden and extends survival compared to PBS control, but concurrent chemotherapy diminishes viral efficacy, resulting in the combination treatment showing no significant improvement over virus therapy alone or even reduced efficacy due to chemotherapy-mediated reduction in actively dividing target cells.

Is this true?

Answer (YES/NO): NO